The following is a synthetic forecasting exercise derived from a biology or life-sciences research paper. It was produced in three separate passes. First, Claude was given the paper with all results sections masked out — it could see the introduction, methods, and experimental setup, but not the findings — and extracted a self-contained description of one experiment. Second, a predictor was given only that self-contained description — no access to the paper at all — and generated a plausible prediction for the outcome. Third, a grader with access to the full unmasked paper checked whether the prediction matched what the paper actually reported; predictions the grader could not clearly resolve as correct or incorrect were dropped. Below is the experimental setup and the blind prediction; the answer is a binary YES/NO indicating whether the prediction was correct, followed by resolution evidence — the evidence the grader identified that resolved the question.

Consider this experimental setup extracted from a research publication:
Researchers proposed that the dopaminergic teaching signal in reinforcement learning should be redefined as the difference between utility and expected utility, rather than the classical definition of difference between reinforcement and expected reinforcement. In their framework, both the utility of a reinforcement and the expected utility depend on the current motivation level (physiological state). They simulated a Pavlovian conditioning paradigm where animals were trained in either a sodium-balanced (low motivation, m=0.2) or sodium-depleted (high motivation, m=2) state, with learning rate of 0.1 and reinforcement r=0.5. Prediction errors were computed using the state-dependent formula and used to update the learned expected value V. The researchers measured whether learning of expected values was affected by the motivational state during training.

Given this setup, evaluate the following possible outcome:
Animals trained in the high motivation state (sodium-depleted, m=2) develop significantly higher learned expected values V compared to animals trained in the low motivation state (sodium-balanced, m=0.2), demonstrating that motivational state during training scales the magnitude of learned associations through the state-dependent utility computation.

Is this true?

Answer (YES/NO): YES